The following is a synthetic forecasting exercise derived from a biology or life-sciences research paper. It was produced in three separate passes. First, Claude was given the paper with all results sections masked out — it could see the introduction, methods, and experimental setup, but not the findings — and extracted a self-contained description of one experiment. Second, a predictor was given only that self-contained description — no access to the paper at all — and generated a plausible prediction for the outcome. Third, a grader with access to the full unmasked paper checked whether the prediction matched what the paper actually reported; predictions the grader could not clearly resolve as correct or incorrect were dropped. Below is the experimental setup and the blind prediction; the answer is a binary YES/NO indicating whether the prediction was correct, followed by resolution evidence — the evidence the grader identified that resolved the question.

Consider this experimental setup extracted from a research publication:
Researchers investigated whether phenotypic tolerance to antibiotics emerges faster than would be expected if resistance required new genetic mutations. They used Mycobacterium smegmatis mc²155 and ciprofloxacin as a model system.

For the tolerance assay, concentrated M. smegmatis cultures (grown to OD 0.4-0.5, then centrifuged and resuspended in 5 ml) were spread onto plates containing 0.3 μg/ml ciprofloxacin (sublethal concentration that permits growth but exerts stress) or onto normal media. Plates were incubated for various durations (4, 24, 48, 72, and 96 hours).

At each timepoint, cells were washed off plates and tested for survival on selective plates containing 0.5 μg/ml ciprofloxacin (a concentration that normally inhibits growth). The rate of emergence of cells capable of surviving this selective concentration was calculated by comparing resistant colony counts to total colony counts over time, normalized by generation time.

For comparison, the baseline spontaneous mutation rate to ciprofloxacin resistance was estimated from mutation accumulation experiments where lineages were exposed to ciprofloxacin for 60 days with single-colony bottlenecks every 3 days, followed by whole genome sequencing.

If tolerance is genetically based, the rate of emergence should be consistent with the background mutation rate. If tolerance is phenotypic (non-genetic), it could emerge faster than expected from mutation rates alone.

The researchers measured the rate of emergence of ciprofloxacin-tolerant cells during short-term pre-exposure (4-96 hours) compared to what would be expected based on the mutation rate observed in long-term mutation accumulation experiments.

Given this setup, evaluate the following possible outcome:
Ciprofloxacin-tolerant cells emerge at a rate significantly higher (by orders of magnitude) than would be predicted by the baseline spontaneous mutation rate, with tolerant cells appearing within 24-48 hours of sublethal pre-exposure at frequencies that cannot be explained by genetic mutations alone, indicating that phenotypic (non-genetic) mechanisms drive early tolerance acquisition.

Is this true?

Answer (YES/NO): YES